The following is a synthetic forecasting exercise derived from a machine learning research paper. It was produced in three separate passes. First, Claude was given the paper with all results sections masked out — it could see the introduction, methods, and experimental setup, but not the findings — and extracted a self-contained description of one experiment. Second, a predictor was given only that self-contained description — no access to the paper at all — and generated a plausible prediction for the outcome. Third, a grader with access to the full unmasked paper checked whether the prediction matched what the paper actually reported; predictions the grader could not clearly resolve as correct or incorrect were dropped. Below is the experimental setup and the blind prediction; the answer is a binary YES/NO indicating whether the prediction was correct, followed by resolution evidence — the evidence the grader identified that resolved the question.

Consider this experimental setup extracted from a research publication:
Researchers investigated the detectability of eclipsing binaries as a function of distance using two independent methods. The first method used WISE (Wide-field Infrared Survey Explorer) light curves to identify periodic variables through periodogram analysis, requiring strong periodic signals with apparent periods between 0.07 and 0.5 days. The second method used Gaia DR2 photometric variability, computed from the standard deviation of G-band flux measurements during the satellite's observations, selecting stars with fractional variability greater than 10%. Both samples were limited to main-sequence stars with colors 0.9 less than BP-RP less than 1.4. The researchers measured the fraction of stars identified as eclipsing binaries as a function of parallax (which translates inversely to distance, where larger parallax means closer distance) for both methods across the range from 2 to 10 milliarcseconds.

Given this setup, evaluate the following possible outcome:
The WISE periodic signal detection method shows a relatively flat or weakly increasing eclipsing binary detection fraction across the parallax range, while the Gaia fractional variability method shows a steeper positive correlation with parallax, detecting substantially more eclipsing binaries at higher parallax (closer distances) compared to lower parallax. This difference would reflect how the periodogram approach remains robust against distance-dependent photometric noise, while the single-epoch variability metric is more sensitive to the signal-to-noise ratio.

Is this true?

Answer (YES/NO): NO